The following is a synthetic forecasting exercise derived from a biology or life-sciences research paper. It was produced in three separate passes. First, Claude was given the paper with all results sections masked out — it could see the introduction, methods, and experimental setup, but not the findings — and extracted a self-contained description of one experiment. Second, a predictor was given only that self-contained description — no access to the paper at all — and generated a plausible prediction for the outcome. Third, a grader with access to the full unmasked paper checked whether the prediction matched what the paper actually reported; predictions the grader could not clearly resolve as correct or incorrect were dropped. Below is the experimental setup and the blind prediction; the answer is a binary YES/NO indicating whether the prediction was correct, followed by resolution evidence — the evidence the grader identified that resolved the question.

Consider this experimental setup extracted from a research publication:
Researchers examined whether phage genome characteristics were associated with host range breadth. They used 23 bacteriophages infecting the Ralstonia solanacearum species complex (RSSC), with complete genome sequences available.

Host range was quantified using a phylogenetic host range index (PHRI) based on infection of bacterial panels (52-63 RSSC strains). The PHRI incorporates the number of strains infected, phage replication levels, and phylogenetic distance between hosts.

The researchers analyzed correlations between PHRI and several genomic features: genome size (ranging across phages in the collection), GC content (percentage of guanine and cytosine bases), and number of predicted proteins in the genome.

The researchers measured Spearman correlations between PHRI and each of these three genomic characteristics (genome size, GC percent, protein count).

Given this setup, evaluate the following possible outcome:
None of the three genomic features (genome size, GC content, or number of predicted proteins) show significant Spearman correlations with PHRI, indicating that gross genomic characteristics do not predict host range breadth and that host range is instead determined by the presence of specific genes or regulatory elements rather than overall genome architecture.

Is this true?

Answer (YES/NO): NO